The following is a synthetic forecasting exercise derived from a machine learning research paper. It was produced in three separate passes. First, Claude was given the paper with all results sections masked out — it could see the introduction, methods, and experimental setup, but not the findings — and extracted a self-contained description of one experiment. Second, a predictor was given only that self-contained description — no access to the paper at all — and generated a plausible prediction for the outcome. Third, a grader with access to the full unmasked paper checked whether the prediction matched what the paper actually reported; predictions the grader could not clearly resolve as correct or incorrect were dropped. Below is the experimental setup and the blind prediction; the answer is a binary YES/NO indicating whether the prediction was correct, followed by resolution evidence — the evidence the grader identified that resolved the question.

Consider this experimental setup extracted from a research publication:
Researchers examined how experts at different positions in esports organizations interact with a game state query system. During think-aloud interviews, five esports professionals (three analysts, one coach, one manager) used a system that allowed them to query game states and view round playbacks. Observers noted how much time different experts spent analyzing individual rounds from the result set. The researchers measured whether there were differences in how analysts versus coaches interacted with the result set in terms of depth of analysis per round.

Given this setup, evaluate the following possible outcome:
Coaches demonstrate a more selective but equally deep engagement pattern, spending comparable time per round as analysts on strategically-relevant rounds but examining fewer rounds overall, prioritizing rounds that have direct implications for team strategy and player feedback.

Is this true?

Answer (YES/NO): NO